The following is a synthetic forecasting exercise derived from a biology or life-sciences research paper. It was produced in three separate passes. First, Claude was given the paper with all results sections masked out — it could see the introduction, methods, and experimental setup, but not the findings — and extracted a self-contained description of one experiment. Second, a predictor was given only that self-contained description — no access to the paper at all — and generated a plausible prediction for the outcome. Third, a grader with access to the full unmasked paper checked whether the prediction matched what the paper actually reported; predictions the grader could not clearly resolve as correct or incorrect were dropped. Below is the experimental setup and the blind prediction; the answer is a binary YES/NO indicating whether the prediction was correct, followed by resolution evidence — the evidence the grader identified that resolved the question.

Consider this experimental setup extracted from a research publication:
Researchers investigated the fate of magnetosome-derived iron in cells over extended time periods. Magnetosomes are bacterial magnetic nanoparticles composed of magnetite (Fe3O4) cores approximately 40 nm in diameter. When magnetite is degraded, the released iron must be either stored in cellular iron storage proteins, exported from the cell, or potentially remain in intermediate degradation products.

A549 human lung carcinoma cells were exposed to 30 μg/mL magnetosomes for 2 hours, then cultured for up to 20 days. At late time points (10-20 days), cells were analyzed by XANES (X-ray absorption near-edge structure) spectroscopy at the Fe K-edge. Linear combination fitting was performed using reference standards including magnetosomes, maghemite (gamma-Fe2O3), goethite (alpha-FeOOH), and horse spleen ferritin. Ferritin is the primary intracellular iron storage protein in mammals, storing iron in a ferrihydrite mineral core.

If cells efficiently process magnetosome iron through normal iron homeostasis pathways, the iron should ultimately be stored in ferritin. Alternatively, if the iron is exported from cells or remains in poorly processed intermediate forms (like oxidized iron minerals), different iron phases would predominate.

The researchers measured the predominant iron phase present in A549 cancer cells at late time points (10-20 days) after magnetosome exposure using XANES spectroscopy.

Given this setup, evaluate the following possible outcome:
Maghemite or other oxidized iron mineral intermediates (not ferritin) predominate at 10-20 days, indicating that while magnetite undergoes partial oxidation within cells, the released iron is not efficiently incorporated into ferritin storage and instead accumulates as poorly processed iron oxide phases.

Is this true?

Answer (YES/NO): YES